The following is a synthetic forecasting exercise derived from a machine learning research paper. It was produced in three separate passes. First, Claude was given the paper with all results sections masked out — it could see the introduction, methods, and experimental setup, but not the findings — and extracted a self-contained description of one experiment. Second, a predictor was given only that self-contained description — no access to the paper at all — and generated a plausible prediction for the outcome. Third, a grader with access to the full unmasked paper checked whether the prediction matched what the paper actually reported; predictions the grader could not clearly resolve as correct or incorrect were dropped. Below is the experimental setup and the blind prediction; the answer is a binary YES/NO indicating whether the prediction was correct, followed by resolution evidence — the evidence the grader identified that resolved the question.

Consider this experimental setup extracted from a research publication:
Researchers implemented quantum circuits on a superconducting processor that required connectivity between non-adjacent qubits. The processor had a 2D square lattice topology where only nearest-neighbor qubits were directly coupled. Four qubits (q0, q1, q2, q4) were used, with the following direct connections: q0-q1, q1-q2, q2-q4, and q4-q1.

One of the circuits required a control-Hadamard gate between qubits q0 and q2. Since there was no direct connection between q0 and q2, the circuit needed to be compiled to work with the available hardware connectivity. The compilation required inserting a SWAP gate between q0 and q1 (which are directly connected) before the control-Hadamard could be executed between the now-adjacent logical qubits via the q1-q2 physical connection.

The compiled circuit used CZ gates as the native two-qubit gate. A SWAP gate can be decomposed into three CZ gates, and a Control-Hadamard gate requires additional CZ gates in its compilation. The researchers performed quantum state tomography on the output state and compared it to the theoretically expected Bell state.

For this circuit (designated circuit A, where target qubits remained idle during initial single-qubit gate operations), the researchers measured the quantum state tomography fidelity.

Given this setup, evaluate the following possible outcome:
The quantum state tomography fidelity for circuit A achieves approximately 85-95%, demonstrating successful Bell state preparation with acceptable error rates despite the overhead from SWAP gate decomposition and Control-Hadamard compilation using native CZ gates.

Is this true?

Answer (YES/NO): NO